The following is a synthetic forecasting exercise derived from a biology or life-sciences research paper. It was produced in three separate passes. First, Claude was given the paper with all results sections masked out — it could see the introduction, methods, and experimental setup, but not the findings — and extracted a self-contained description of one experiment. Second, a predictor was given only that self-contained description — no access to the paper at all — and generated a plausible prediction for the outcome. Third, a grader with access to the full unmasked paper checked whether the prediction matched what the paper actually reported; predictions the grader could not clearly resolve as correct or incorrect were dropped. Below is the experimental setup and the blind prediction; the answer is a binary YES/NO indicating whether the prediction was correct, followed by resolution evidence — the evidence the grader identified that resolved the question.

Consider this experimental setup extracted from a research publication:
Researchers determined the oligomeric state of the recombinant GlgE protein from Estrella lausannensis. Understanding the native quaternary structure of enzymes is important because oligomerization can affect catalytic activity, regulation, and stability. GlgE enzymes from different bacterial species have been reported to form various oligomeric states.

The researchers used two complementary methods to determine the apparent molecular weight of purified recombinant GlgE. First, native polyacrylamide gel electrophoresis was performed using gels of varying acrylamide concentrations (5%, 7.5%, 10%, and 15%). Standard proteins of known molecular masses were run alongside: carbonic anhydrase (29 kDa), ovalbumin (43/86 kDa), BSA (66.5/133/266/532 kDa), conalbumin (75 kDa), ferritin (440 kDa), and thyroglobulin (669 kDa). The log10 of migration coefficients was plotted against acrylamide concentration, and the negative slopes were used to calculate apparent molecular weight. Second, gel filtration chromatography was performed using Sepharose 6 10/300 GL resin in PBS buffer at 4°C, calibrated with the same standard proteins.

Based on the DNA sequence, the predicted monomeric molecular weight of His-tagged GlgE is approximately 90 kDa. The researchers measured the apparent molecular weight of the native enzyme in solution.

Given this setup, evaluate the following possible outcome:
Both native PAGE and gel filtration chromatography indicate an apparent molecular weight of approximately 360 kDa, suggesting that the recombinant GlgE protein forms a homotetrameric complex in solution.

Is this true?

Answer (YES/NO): NO